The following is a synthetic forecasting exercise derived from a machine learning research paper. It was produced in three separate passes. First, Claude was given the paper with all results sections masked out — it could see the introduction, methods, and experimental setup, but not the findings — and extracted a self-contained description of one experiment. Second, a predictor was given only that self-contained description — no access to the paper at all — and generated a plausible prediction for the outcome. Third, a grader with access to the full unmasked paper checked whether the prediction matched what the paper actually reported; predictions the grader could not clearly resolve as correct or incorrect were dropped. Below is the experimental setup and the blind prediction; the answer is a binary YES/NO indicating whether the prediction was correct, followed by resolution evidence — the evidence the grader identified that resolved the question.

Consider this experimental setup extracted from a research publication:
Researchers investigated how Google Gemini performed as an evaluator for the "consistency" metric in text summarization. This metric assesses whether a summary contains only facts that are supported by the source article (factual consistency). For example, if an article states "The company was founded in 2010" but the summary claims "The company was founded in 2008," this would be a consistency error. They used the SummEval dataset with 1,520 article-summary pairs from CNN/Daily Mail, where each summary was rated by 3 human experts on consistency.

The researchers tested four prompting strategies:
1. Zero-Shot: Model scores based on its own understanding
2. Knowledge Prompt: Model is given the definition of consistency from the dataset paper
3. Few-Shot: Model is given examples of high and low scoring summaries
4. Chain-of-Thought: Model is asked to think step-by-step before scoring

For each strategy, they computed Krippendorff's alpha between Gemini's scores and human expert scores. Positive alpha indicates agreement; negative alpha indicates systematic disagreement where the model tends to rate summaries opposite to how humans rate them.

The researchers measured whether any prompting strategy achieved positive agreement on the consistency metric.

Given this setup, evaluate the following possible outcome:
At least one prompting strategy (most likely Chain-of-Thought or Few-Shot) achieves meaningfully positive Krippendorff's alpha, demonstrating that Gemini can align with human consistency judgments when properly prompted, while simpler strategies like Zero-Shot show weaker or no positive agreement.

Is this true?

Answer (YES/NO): NO